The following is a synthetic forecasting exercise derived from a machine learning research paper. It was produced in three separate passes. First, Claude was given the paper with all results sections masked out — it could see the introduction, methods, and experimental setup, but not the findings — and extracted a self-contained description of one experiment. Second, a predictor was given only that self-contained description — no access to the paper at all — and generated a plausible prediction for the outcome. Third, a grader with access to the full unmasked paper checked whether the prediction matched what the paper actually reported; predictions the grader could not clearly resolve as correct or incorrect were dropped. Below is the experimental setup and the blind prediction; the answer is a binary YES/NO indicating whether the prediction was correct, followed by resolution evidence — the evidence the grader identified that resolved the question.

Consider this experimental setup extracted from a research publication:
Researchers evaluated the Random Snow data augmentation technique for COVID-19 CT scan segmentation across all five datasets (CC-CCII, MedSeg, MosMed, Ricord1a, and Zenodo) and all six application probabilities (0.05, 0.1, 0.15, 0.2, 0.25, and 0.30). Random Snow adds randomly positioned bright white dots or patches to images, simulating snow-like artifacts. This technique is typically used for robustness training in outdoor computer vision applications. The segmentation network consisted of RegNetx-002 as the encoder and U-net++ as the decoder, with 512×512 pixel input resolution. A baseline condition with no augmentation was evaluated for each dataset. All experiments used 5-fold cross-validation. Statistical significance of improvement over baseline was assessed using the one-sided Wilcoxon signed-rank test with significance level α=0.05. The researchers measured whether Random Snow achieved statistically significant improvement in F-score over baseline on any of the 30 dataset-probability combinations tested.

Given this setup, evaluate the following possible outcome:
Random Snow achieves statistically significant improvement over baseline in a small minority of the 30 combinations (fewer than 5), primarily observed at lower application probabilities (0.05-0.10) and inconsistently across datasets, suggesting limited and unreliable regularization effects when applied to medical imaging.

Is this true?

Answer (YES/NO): NO